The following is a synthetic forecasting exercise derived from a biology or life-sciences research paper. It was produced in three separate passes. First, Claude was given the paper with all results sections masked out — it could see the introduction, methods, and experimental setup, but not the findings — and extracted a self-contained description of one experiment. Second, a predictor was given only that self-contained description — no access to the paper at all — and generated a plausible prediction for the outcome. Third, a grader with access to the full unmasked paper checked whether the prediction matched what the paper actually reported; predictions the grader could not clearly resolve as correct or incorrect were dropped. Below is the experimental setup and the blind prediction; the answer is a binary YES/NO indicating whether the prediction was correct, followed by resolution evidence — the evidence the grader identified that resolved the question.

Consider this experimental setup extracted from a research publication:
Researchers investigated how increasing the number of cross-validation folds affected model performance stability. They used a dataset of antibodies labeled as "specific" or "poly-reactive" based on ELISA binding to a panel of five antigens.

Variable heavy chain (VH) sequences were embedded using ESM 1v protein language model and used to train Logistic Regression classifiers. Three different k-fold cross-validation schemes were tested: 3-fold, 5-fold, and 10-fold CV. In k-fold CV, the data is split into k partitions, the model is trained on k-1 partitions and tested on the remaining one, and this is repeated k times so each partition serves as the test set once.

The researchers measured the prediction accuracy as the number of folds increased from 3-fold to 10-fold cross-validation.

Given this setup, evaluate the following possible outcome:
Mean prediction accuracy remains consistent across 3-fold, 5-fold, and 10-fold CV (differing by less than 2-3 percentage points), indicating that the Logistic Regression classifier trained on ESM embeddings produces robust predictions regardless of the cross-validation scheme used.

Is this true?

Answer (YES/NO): YES